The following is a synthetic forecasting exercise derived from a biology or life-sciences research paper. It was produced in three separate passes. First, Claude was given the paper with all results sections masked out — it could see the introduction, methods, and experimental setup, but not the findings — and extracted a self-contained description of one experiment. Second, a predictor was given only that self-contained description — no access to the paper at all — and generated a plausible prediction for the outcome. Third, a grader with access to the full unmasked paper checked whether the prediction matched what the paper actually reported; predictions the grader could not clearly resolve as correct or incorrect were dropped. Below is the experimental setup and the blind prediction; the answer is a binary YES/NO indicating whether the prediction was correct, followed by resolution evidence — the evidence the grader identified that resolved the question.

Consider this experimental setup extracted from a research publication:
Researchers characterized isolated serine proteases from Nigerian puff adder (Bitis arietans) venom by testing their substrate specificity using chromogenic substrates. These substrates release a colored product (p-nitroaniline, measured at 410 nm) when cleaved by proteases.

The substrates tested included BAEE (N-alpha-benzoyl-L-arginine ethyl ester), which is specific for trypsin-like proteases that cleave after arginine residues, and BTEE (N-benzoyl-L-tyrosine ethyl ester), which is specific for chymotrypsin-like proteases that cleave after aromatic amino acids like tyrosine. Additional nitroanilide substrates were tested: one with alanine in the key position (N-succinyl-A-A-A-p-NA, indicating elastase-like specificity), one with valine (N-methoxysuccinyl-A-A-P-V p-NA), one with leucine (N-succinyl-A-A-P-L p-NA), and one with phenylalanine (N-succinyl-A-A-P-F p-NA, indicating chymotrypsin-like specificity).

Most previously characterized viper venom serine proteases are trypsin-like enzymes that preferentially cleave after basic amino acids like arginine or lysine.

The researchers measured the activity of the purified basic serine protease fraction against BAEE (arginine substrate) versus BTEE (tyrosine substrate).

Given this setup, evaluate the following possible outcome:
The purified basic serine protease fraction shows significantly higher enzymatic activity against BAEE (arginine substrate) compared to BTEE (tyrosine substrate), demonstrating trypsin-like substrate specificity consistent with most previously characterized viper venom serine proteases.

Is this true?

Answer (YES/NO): NO